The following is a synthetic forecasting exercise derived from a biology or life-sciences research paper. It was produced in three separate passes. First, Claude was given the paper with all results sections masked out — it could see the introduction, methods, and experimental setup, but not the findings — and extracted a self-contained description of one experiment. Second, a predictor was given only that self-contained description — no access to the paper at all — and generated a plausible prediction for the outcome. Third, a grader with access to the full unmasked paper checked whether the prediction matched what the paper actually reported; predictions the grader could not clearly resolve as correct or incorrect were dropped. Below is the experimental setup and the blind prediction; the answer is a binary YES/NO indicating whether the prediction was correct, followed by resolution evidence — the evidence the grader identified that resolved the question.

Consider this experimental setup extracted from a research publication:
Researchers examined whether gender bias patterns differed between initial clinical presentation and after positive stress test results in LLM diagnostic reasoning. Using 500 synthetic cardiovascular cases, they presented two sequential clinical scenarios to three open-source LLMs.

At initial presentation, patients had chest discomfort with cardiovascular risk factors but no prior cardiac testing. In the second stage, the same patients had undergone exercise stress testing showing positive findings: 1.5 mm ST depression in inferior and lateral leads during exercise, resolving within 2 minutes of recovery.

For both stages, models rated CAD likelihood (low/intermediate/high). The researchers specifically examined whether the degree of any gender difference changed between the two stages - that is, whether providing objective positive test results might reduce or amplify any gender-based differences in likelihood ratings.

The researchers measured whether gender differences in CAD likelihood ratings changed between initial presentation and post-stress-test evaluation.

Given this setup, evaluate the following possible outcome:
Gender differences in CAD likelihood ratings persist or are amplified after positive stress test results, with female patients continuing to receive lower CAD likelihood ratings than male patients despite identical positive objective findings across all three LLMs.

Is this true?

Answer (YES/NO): NO